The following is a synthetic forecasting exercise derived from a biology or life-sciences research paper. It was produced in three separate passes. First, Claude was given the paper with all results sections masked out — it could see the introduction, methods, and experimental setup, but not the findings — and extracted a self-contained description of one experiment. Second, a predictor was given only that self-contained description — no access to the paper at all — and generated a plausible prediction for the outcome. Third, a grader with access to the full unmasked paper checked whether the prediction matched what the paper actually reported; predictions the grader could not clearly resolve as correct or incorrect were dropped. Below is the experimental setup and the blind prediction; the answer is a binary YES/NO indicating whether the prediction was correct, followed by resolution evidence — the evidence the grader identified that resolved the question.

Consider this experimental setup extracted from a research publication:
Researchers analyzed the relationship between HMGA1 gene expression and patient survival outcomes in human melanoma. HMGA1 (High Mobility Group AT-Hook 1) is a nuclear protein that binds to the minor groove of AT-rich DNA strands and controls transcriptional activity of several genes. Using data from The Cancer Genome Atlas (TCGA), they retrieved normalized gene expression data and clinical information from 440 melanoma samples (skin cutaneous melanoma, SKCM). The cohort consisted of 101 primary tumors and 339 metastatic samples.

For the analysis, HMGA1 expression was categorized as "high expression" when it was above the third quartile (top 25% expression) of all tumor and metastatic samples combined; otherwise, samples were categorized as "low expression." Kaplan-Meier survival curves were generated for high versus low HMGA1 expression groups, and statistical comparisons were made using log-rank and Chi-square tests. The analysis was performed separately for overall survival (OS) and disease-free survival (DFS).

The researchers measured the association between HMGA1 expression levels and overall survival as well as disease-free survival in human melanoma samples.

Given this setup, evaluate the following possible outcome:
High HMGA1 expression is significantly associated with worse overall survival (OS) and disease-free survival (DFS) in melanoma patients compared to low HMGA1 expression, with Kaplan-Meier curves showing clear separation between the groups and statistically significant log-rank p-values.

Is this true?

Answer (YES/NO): NO